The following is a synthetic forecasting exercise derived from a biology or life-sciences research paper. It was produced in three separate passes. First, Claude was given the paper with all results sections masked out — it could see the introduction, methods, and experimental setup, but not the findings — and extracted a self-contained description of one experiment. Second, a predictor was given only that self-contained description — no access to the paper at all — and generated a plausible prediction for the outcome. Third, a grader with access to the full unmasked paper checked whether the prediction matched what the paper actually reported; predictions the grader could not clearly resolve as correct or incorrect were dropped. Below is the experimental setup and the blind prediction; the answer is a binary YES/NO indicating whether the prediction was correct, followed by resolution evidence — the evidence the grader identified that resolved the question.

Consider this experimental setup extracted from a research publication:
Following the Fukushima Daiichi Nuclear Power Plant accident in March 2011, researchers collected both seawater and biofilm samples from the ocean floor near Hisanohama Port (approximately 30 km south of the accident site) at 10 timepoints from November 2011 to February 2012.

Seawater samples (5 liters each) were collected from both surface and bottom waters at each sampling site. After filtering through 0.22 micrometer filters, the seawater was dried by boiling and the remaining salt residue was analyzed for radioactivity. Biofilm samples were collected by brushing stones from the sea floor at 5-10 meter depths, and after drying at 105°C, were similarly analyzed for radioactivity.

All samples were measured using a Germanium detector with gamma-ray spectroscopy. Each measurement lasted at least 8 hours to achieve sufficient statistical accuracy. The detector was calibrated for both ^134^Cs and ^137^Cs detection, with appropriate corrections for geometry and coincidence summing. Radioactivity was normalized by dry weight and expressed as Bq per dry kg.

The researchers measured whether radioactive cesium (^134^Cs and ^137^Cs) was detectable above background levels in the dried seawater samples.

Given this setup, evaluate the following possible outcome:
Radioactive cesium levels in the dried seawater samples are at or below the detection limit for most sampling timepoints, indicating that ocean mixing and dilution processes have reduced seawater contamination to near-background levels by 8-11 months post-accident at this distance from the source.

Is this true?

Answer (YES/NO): YES